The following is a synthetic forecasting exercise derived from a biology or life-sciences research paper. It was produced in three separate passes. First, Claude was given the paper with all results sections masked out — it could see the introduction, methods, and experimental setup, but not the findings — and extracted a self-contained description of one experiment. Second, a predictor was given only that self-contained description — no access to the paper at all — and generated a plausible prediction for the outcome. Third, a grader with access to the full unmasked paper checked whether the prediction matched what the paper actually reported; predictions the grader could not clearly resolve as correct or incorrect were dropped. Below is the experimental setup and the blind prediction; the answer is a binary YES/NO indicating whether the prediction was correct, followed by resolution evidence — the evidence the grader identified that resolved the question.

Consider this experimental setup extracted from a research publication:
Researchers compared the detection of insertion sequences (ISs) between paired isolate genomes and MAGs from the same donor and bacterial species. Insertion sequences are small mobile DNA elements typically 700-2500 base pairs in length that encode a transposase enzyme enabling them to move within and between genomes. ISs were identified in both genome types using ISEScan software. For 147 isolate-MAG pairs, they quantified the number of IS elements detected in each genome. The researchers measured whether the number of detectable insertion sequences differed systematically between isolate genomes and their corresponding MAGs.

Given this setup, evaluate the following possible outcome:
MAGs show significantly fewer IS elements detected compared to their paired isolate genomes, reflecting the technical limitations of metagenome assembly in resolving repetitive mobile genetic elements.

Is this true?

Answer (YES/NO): YES